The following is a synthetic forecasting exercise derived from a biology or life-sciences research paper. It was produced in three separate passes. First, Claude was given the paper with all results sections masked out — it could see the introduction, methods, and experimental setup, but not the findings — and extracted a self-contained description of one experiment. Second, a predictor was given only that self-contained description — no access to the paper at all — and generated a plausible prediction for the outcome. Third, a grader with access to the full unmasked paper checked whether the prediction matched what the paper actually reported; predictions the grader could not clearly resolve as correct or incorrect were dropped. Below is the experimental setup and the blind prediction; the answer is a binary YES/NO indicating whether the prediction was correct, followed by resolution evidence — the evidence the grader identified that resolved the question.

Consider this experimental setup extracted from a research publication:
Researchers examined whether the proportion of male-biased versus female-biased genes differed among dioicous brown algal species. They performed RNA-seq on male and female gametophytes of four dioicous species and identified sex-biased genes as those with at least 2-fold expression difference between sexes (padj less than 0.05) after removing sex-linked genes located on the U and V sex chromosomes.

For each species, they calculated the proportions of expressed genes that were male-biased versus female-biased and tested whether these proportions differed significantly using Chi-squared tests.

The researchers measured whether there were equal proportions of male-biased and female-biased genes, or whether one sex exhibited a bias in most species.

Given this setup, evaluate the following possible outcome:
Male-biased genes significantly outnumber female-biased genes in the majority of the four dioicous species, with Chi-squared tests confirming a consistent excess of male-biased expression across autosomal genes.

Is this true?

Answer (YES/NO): NO